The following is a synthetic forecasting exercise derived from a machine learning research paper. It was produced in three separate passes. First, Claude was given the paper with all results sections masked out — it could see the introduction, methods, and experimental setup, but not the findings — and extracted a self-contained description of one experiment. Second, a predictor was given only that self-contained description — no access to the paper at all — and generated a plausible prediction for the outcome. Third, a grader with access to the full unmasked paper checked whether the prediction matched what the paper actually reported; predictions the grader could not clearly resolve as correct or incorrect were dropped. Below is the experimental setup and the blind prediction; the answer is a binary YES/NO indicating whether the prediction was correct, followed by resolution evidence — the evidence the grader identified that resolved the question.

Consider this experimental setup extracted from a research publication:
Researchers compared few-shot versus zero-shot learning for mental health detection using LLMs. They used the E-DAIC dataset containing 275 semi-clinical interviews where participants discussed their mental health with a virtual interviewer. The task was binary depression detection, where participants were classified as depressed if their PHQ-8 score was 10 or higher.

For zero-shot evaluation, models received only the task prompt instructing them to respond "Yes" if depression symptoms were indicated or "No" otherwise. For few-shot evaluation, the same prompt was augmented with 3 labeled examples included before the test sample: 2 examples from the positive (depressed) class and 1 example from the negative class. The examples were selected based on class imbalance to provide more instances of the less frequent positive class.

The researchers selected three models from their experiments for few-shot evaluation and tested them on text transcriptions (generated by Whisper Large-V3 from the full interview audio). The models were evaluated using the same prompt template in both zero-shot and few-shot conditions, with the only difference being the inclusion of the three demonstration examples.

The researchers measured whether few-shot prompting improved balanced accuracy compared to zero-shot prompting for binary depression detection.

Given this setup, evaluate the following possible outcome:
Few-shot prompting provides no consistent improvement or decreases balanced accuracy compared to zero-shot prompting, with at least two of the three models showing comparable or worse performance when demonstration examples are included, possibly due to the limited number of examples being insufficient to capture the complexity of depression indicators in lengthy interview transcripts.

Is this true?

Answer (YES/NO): NO